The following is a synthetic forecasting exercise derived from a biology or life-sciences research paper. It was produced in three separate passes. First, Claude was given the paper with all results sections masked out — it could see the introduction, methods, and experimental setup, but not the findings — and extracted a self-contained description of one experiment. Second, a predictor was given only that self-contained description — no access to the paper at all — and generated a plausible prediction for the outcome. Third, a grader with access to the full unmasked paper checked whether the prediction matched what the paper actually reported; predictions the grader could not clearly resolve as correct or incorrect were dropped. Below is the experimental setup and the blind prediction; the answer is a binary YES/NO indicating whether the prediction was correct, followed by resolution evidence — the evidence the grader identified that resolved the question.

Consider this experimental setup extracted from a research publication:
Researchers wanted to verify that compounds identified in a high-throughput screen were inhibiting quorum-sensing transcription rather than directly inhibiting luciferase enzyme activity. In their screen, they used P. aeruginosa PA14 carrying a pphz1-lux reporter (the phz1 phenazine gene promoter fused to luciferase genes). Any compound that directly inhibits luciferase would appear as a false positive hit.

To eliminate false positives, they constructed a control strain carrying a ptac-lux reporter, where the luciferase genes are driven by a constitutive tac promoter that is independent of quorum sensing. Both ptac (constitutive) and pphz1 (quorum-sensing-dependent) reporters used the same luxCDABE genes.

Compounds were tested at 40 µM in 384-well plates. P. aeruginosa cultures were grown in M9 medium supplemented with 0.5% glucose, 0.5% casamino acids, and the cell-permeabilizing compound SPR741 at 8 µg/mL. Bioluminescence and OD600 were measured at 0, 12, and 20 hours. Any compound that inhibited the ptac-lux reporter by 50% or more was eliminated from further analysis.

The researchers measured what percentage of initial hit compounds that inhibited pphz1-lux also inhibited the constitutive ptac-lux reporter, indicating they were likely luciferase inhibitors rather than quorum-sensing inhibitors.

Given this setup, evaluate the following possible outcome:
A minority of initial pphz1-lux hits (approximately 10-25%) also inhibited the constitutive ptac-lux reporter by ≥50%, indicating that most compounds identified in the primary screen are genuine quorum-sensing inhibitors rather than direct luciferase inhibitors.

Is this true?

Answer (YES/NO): NO